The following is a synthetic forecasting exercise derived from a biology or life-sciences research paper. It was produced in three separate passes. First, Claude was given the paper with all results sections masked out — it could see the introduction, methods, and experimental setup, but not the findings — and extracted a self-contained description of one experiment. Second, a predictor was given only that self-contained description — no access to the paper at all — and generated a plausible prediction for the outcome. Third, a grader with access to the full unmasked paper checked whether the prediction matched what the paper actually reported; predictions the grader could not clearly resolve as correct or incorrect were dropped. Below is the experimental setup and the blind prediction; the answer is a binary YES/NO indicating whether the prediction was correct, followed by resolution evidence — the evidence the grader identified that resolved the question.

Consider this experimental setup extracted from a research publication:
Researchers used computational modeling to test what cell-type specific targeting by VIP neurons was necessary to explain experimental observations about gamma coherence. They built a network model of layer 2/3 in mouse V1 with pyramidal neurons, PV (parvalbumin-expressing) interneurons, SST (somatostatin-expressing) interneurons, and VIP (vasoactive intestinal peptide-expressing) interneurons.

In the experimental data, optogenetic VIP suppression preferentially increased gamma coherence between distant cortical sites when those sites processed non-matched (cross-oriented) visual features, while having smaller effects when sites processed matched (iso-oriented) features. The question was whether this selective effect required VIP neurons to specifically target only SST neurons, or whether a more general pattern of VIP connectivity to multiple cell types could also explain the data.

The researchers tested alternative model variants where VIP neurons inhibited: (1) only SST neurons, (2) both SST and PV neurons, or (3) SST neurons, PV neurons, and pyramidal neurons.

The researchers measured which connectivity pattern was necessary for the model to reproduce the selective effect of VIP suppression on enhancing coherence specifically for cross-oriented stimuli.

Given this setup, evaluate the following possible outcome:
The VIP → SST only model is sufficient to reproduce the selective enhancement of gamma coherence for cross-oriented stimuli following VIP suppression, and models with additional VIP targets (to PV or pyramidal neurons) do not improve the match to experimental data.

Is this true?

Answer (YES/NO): YES